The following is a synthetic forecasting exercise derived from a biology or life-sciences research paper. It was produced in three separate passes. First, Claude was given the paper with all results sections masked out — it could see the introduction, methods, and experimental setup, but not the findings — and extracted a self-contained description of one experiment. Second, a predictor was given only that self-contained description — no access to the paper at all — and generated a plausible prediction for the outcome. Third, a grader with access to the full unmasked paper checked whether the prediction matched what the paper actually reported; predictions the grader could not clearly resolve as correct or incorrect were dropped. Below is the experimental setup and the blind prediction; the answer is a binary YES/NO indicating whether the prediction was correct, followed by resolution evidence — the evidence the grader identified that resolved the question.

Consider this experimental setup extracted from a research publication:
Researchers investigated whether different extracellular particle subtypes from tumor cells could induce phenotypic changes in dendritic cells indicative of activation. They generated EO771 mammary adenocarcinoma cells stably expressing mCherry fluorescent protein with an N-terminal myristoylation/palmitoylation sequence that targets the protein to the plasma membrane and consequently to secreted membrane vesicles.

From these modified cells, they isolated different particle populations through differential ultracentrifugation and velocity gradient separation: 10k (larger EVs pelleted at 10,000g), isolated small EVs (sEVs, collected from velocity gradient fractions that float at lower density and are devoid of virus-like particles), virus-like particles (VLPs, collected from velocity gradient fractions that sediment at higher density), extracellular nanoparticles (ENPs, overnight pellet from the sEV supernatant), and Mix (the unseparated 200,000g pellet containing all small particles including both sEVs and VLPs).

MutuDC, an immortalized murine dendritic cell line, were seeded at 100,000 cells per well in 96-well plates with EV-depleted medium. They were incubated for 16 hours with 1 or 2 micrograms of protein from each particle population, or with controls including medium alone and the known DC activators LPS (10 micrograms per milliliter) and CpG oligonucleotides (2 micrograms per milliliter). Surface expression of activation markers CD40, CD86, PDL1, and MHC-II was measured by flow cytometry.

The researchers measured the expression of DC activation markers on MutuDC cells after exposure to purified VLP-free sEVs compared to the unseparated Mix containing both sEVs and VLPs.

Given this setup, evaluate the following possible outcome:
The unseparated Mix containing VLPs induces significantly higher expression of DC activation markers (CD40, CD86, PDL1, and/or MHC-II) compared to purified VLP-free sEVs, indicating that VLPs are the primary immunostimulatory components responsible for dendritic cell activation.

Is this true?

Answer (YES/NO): NO